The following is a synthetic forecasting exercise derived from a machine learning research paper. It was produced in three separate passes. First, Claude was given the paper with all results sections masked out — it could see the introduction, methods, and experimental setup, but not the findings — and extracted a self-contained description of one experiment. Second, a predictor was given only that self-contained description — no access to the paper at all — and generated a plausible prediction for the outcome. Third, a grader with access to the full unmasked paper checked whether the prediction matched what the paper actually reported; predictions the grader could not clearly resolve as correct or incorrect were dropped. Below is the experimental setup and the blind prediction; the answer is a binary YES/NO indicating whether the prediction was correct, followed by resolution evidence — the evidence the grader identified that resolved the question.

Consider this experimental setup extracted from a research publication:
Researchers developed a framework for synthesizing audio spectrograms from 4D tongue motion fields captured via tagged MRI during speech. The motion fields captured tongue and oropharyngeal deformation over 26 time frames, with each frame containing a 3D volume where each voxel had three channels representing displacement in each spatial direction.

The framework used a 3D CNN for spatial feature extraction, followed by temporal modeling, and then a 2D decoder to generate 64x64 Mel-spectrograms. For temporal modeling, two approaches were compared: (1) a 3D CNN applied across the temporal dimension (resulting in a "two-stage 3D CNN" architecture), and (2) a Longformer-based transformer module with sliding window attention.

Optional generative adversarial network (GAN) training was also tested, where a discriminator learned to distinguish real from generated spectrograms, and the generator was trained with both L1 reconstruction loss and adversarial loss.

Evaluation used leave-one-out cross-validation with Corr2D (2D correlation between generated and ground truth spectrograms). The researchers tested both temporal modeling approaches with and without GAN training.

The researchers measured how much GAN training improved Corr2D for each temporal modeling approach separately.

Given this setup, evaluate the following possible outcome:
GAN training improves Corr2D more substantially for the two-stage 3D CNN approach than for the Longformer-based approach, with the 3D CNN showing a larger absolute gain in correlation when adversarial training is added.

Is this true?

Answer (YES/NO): YES